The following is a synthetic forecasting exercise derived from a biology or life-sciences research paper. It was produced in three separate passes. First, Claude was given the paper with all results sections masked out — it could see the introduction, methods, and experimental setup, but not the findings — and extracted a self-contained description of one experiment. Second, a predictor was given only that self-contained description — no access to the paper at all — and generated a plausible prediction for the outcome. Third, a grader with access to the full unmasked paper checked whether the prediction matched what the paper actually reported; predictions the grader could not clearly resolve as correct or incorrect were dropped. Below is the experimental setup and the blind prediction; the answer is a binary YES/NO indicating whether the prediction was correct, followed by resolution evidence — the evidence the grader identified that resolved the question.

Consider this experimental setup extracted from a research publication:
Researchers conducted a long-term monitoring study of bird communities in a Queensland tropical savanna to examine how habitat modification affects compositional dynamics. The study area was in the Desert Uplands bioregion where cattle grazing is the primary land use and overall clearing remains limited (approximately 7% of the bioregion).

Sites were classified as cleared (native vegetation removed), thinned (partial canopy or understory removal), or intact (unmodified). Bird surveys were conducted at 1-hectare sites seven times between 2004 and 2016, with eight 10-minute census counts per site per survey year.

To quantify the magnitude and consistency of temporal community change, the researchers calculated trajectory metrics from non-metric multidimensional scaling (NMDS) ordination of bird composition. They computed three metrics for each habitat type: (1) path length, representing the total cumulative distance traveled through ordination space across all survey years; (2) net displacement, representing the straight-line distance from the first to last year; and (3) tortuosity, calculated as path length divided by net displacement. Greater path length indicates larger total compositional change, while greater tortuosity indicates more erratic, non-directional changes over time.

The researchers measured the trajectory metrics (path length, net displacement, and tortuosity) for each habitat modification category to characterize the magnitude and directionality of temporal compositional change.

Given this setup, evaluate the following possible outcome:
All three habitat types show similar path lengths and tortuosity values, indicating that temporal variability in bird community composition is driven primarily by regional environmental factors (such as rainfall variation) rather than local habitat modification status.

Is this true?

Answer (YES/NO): NO